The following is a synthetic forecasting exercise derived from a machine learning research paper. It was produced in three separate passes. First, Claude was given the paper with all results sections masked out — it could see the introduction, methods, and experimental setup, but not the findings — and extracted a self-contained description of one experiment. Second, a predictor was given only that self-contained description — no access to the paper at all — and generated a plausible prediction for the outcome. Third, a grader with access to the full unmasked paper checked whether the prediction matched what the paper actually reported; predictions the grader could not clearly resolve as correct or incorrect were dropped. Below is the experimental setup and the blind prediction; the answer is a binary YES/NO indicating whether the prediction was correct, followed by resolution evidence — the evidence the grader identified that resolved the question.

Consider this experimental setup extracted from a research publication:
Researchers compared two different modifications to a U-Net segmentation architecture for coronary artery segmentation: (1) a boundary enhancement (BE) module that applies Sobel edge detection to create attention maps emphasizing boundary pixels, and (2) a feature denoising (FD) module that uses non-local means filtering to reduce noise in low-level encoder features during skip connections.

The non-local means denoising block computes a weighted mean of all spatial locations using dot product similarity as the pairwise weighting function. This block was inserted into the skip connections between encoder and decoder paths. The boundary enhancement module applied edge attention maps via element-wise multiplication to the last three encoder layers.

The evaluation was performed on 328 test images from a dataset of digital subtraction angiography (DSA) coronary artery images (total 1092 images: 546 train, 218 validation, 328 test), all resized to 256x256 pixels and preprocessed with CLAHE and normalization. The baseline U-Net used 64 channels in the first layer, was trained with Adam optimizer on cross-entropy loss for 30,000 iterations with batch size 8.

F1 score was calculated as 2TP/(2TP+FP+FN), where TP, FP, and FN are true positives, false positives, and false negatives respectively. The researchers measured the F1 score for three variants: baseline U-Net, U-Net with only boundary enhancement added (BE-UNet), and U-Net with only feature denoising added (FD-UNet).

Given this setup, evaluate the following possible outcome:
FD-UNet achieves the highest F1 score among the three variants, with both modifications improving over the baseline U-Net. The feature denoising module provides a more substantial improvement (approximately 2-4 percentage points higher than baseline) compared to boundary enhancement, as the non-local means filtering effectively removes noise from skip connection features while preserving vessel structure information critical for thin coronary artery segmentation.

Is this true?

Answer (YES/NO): NO